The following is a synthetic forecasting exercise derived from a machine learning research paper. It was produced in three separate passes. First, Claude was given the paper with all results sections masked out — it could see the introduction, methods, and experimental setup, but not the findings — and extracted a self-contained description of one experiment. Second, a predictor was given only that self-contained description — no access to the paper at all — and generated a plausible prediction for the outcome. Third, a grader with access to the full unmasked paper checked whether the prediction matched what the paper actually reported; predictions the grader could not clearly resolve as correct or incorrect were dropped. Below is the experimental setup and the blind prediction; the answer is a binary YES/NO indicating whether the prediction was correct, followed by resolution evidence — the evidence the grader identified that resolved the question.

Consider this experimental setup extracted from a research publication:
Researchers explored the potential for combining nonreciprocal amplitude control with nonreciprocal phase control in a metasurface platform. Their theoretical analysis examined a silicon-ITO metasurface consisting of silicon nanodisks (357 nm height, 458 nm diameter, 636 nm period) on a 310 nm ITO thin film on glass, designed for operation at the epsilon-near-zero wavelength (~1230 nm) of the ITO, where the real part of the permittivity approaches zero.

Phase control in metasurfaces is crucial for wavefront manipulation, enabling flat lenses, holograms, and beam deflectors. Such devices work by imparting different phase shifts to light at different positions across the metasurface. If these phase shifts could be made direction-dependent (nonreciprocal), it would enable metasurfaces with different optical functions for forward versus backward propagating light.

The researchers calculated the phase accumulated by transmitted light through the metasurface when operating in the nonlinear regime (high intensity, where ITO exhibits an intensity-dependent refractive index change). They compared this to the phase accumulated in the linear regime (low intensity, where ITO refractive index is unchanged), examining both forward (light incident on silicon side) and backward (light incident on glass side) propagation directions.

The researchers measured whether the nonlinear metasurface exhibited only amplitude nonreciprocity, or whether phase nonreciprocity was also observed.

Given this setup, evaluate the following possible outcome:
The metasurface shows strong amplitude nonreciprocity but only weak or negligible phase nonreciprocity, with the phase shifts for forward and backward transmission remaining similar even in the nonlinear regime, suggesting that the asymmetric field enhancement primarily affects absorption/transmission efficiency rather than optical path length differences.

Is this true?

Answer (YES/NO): NO